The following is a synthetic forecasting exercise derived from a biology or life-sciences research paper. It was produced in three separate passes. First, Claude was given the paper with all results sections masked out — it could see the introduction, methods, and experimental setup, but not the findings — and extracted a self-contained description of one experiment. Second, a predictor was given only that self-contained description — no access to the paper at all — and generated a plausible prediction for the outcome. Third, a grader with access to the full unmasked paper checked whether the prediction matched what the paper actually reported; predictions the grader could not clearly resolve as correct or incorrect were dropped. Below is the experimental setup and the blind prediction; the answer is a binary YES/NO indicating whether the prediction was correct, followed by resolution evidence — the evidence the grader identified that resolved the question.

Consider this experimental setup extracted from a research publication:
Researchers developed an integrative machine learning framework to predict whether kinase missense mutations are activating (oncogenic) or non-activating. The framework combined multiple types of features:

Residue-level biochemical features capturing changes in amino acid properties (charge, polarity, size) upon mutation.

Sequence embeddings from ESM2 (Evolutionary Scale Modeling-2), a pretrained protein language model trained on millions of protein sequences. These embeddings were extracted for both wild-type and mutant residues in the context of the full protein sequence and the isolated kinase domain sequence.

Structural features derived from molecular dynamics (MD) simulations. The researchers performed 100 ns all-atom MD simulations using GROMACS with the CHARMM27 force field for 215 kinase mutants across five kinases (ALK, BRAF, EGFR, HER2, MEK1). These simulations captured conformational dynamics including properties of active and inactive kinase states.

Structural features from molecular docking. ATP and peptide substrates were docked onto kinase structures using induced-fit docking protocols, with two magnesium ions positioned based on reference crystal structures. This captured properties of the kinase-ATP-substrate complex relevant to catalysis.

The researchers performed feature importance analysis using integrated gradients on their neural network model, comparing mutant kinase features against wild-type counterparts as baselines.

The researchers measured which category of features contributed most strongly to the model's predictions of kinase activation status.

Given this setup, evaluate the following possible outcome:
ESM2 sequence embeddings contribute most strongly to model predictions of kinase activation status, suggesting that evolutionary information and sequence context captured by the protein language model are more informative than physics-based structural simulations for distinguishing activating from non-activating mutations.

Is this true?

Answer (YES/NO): YES